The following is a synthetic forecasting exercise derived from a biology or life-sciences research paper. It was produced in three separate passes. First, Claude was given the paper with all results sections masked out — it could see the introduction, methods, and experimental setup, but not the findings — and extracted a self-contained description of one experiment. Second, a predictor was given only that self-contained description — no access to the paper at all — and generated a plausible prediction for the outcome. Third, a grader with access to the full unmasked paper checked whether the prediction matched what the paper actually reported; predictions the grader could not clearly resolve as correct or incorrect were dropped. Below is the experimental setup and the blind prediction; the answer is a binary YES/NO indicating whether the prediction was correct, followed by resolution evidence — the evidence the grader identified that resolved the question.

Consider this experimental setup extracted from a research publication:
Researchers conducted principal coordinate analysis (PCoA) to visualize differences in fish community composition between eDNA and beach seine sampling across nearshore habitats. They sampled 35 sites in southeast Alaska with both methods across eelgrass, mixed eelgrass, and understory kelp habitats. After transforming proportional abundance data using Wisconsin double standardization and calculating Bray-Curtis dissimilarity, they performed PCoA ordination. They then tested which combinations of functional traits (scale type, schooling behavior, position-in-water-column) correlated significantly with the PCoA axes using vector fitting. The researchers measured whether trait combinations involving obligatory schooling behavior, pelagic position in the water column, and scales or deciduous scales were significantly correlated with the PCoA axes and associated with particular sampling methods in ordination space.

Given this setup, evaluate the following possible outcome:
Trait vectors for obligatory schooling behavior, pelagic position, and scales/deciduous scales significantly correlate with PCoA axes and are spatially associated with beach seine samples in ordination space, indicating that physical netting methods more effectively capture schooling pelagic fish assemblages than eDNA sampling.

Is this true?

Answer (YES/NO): NO